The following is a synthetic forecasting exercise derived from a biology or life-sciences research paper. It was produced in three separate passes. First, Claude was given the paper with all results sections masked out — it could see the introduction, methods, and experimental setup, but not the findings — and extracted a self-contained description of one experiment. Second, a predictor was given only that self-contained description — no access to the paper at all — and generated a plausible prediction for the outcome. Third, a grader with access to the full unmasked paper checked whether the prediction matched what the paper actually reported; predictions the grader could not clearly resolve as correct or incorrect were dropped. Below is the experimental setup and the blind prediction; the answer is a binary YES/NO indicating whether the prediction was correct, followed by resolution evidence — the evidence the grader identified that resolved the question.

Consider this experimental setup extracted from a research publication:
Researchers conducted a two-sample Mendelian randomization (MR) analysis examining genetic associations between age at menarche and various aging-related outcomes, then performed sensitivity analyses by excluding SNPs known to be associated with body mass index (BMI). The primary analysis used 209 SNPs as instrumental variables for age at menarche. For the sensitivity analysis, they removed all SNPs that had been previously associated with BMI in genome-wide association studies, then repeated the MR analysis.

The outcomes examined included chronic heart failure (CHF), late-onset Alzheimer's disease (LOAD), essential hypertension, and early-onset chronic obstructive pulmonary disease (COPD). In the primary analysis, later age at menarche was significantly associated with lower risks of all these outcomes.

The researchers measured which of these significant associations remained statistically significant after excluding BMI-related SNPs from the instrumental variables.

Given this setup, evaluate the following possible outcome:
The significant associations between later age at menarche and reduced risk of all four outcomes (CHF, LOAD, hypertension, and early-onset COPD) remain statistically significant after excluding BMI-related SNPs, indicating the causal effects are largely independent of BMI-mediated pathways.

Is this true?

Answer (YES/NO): NO